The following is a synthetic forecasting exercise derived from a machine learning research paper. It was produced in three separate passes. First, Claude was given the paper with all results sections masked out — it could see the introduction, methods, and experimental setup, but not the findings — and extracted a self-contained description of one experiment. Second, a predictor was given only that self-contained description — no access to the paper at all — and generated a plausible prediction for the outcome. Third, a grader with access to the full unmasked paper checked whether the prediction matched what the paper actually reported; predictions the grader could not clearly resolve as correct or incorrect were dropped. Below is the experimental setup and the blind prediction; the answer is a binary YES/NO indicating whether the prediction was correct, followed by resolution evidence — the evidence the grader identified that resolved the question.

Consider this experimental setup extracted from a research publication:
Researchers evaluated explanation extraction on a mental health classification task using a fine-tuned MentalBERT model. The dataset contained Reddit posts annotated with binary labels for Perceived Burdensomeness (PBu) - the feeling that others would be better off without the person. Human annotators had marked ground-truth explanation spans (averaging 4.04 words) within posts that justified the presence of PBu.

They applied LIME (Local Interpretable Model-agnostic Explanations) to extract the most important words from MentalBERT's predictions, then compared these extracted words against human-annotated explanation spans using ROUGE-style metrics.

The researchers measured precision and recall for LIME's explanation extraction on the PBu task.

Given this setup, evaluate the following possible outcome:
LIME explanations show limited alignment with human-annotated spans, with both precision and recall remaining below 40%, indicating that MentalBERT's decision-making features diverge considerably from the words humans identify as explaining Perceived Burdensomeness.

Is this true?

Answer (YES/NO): NO